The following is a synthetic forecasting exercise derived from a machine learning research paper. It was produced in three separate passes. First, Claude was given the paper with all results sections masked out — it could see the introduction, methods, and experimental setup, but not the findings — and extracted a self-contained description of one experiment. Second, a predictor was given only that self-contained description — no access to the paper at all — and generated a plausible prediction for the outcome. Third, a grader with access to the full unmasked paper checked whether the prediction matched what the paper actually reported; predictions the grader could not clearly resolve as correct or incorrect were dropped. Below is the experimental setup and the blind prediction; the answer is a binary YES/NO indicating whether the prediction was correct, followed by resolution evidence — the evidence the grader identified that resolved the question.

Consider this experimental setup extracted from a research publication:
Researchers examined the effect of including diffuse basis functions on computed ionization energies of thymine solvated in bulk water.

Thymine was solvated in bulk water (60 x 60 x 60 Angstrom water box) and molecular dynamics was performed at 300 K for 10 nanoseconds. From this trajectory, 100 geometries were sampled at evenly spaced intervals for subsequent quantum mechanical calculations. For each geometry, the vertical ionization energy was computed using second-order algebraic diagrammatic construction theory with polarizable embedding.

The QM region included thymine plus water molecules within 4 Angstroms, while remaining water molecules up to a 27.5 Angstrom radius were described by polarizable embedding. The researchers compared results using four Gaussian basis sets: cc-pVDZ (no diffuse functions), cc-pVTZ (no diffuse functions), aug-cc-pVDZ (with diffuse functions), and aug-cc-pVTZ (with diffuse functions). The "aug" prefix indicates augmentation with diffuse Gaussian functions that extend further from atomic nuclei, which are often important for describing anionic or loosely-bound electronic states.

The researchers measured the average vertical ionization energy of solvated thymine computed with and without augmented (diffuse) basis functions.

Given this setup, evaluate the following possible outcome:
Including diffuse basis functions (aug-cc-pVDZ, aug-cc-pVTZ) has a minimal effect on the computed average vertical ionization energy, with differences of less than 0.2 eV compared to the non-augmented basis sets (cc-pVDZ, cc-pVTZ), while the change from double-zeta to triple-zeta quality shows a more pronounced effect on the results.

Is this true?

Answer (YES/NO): NO